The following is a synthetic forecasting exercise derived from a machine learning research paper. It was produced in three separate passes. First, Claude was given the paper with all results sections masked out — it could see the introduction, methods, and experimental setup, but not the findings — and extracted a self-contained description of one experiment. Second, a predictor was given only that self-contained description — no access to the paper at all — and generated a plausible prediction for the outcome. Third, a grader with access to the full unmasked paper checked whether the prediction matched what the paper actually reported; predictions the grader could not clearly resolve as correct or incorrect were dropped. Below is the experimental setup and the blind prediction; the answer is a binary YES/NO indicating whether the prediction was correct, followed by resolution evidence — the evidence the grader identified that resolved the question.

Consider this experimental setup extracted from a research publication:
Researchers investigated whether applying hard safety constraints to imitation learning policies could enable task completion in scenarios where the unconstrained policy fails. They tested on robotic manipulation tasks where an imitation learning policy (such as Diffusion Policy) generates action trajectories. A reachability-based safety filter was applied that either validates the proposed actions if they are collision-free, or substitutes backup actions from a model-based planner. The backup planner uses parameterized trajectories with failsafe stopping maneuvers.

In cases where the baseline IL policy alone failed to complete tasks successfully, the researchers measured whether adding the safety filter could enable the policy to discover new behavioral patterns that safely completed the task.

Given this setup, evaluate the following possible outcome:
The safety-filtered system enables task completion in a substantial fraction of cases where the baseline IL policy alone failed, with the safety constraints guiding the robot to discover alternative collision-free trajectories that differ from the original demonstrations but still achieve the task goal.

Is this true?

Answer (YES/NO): YES